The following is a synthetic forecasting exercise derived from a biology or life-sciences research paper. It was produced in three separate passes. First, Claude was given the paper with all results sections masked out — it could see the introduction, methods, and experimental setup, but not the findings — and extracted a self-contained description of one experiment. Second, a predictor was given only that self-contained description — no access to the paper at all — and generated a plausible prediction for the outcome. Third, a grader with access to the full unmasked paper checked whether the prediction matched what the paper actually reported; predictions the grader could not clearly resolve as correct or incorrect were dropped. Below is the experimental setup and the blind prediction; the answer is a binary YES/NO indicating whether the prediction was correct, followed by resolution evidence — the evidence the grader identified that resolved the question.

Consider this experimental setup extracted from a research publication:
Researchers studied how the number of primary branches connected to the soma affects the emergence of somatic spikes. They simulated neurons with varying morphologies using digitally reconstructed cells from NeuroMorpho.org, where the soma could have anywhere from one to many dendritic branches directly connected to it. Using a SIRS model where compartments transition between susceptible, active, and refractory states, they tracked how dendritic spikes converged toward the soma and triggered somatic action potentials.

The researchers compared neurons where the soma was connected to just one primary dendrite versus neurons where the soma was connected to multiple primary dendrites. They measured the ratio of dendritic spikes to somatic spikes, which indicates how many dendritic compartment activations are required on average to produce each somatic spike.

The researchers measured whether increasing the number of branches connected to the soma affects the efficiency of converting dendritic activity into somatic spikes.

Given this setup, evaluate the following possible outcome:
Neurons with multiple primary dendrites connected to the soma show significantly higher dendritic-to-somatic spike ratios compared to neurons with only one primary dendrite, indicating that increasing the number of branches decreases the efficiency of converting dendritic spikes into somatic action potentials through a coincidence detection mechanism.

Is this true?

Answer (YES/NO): NO